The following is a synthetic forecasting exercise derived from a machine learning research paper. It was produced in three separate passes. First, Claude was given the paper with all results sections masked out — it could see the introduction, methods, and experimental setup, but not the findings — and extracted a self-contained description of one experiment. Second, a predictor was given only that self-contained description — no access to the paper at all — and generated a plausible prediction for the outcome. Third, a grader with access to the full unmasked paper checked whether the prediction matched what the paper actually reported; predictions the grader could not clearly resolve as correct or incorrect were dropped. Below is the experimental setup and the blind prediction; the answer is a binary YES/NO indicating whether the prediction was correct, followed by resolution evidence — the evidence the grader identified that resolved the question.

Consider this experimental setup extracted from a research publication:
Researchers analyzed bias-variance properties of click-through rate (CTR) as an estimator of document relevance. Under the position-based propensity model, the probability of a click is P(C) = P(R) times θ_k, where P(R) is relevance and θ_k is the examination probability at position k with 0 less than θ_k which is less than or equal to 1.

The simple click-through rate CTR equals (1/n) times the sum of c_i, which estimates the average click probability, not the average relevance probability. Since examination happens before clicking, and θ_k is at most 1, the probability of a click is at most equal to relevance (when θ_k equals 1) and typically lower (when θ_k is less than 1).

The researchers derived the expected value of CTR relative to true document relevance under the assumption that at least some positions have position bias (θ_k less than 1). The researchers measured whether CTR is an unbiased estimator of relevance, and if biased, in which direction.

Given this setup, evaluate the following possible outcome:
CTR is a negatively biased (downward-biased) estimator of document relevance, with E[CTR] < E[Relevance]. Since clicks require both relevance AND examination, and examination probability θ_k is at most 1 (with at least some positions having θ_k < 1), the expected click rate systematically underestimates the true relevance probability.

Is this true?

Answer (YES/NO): YES